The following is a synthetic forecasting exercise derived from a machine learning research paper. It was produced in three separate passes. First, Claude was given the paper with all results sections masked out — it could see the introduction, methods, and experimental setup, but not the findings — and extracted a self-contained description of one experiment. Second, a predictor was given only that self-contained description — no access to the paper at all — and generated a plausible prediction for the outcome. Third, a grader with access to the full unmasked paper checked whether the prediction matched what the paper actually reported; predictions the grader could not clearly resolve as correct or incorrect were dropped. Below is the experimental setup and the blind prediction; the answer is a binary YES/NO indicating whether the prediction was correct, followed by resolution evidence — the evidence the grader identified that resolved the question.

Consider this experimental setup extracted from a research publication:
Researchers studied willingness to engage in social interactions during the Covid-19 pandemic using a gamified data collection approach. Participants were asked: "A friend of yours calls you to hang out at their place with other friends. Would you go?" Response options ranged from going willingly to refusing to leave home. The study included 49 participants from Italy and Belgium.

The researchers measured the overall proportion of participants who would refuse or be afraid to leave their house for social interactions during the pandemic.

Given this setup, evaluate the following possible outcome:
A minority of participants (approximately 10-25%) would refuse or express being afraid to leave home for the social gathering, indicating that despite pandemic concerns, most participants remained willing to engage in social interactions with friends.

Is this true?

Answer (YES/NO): NO